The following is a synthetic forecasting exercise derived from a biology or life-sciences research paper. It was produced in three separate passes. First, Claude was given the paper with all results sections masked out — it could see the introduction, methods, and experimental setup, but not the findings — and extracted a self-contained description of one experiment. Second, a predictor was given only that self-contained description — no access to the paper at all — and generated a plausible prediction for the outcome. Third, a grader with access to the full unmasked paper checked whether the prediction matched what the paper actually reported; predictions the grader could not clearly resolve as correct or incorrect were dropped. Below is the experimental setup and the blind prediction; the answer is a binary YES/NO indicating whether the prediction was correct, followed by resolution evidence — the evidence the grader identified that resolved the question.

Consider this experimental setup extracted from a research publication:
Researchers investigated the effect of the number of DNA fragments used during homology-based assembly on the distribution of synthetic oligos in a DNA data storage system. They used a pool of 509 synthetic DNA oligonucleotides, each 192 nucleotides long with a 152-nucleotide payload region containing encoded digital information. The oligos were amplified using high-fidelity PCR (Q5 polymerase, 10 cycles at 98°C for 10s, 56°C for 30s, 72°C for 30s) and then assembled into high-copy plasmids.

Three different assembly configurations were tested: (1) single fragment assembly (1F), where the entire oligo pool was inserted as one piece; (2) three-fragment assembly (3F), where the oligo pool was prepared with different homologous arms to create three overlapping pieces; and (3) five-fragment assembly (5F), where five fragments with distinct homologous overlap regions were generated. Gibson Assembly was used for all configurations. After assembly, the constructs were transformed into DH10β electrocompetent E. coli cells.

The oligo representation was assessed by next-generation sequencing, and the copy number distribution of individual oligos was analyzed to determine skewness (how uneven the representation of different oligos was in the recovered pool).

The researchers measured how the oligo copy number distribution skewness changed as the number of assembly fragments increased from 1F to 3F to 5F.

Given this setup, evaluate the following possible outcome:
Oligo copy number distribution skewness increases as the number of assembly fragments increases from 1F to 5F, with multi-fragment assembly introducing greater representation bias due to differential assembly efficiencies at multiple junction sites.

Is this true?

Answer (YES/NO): NO